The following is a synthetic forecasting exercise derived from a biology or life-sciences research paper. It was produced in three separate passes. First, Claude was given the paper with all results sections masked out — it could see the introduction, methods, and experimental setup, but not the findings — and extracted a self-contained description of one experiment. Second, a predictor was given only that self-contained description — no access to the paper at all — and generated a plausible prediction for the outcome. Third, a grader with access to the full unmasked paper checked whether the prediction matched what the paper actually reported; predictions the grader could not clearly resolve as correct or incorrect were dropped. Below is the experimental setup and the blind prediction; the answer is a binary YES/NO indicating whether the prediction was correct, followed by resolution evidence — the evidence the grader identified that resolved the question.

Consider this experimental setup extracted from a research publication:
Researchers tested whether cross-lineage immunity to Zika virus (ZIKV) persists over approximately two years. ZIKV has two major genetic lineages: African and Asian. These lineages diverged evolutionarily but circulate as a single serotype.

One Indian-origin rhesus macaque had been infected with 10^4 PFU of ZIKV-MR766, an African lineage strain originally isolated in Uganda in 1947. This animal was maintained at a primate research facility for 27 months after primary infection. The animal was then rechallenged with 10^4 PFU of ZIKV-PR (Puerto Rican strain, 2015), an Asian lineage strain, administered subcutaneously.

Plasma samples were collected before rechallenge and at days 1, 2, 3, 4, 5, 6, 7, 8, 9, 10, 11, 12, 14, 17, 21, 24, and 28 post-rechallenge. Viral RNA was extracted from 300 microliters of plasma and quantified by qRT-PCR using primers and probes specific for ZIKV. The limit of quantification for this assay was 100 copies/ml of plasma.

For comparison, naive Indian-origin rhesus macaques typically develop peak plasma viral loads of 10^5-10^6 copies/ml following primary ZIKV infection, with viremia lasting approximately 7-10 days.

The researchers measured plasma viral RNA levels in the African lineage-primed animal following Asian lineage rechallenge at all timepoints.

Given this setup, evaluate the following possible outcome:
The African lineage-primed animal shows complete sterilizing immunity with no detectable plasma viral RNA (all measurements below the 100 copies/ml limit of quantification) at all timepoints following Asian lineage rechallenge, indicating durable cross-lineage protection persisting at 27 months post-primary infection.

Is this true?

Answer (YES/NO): NO